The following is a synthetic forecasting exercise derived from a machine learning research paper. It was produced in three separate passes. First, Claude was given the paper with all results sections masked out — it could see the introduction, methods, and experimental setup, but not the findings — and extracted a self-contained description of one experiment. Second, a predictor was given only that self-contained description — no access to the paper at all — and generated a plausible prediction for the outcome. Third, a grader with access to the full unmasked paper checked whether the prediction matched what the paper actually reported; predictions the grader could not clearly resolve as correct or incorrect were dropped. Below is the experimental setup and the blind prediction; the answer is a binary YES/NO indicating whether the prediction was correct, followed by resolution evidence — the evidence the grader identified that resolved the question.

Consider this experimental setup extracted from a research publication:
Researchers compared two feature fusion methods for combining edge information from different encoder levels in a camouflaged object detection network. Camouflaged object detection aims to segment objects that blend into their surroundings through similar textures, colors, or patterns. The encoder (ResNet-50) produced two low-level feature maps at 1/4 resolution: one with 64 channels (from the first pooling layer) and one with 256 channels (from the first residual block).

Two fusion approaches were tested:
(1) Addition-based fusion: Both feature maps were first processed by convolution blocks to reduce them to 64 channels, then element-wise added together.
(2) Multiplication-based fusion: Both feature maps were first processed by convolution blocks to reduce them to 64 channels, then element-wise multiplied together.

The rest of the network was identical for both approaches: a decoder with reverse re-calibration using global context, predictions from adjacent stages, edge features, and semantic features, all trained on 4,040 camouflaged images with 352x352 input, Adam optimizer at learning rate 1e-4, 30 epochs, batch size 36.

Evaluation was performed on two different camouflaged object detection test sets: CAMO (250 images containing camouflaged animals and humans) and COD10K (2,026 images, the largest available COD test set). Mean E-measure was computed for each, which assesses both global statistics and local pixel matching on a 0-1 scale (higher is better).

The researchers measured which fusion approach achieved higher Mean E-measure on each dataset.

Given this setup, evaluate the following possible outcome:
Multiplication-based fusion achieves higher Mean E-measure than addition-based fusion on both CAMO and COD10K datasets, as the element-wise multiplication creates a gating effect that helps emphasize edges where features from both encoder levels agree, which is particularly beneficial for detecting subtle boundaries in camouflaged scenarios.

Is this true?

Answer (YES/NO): NO